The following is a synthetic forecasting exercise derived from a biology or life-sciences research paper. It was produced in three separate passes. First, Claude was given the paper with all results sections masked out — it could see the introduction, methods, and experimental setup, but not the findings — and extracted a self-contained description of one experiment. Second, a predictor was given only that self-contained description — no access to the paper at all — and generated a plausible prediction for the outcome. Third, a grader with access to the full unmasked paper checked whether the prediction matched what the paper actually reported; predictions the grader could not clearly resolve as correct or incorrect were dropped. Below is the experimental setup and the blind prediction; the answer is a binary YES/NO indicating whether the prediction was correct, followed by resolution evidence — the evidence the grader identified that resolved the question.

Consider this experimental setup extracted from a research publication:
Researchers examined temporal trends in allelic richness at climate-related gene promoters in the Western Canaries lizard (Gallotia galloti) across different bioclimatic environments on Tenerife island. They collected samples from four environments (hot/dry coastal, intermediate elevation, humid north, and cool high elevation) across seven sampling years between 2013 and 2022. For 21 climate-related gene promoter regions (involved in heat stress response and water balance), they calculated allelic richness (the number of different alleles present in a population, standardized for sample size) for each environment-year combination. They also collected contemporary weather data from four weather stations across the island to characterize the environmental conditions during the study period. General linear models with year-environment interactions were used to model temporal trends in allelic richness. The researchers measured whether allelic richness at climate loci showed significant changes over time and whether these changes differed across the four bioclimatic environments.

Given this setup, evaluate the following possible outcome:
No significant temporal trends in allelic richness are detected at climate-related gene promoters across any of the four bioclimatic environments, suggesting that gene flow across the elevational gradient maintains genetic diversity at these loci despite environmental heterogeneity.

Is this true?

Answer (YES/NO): NO